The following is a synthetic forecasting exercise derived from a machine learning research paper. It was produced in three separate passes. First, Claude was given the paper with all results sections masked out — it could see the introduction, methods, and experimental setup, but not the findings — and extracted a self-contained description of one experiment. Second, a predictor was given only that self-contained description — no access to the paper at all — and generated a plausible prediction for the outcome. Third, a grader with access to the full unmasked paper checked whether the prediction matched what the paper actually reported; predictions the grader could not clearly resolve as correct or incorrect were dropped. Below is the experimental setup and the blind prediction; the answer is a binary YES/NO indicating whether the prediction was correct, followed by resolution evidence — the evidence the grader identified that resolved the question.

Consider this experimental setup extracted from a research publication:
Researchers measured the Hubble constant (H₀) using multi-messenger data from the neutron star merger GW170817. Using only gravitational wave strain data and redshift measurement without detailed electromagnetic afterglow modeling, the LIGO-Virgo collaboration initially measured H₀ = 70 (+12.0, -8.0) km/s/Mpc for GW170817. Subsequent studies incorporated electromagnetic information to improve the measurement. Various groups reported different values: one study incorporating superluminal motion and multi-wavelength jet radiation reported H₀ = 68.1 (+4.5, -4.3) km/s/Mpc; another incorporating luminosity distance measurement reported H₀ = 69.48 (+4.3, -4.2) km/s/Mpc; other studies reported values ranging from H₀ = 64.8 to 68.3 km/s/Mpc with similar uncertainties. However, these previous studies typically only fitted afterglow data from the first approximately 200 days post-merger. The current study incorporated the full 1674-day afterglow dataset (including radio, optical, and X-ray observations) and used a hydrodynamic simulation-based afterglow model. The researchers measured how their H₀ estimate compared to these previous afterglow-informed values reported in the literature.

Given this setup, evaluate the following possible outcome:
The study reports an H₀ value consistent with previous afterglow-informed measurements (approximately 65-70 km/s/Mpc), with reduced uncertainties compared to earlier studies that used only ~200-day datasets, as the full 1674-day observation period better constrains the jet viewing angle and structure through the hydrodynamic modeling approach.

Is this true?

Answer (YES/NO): NO